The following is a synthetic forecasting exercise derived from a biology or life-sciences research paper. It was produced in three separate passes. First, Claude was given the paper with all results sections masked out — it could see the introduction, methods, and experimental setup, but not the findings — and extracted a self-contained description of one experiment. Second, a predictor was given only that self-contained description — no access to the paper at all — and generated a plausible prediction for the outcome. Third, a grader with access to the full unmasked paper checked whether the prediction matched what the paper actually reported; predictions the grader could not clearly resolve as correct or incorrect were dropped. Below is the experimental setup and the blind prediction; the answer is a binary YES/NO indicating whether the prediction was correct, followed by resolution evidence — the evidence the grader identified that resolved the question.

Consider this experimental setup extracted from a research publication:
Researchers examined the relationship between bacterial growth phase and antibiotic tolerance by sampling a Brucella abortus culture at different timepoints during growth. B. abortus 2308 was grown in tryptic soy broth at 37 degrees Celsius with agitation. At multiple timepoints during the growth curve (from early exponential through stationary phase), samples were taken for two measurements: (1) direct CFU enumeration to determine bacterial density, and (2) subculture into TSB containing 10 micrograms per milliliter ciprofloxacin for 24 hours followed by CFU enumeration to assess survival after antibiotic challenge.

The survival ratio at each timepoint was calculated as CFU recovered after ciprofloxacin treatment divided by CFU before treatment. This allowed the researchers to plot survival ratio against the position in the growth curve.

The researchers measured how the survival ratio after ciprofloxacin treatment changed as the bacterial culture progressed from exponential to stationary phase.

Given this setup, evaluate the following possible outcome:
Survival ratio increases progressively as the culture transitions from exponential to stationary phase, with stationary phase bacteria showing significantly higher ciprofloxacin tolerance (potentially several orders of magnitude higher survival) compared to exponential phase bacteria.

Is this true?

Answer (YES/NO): YES